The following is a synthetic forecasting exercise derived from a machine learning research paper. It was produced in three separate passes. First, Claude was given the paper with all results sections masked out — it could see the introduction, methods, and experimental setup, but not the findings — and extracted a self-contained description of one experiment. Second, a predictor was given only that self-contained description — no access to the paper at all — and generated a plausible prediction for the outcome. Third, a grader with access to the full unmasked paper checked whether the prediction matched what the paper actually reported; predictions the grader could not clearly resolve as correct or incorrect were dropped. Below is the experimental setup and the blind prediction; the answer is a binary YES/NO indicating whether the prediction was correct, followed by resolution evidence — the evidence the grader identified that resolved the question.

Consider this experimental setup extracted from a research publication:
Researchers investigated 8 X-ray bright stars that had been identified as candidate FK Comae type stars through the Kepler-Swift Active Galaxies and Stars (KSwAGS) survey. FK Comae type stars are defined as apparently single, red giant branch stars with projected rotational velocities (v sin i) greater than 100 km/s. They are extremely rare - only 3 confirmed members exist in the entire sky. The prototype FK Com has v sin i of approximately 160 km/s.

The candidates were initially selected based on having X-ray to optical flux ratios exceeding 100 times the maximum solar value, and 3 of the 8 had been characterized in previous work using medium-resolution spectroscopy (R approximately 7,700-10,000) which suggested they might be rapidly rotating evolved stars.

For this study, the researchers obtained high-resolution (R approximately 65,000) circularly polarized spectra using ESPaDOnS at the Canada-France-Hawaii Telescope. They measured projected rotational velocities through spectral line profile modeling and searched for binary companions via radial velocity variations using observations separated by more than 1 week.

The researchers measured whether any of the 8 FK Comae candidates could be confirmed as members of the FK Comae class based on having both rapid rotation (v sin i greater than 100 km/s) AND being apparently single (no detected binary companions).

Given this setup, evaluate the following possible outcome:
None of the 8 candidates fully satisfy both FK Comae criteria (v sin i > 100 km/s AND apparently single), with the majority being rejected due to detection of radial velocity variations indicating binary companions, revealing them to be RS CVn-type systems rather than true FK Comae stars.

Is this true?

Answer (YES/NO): NO